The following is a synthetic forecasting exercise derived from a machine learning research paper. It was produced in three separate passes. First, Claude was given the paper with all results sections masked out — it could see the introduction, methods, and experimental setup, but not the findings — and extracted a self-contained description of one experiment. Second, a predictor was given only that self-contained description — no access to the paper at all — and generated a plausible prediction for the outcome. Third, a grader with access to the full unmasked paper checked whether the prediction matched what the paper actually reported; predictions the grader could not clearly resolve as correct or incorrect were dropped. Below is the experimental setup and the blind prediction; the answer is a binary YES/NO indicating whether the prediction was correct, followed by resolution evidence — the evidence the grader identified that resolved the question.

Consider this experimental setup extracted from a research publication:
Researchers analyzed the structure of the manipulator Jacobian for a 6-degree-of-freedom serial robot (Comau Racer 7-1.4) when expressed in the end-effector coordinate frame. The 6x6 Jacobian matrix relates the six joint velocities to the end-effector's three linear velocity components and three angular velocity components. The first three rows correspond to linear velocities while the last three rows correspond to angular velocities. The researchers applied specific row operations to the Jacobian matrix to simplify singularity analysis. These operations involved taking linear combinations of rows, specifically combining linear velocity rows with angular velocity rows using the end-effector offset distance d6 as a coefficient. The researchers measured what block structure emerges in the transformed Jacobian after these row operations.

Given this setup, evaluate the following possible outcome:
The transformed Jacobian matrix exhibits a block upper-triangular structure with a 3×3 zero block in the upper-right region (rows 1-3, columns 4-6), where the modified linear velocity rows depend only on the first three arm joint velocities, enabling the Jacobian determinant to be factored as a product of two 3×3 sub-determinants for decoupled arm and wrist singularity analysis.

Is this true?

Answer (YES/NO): NO